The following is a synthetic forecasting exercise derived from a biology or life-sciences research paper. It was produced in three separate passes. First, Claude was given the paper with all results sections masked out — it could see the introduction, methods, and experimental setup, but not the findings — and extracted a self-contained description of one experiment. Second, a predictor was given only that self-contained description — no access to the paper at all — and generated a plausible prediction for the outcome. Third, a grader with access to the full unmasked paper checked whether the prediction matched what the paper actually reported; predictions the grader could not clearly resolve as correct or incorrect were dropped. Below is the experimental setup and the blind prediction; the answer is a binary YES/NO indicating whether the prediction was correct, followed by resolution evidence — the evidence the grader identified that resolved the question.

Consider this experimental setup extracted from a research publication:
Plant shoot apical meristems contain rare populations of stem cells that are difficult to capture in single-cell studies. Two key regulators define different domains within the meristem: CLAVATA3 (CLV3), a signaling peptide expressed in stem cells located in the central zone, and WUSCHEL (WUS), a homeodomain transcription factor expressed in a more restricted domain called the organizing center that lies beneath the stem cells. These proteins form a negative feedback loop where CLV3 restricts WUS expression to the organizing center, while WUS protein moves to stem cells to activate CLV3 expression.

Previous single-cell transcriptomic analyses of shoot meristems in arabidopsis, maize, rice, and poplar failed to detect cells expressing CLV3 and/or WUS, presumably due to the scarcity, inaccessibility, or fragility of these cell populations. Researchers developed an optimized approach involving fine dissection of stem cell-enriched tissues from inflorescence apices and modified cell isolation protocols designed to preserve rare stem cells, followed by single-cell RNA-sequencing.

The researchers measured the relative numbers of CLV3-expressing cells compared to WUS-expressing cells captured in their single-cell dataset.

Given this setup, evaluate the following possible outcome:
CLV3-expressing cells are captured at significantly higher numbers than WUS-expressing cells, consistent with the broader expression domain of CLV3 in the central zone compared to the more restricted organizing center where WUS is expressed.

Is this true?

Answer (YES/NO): YES